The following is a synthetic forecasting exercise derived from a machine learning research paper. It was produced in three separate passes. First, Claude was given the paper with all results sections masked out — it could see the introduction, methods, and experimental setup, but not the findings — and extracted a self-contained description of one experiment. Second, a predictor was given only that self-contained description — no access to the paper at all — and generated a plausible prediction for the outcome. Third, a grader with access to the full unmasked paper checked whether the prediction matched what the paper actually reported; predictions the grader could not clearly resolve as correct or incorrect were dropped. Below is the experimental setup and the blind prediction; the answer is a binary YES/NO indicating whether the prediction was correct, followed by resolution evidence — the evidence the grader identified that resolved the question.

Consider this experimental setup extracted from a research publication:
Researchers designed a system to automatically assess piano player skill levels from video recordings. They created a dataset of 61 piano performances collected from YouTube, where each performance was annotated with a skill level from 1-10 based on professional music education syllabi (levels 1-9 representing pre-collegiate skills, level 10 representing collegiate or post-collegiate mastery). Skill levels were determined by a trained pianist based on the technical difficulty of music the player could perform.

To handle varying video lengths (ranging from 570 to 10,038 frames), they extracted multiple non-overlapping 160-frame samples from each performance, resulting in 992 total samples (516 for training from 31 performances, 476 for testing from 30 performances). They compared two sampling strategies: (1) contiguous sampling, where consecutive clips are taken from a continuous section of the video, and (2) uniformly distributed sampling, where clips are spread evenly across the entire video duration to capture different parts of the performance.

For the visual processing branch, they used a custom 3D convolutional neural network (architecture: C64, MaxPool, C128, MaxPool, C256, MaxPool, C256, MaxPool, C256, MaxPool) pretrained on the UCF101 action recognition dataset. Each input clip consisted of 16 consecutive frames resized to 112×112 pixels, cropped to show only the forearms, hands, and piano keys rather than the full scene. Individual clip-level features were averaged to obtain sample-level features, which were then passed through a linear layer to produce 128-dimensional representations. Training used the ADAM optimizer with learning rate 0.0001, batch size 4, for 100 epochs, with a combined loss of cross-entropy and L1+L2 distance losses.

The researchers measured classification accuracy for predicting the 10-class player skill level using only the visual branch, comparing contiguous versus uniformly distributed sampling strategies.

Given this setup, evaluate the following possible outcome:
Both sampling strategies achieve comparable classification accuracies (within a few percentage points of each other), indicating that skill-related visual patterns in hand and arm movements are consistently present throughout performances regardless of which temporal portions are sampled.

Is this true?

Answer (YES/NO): NO